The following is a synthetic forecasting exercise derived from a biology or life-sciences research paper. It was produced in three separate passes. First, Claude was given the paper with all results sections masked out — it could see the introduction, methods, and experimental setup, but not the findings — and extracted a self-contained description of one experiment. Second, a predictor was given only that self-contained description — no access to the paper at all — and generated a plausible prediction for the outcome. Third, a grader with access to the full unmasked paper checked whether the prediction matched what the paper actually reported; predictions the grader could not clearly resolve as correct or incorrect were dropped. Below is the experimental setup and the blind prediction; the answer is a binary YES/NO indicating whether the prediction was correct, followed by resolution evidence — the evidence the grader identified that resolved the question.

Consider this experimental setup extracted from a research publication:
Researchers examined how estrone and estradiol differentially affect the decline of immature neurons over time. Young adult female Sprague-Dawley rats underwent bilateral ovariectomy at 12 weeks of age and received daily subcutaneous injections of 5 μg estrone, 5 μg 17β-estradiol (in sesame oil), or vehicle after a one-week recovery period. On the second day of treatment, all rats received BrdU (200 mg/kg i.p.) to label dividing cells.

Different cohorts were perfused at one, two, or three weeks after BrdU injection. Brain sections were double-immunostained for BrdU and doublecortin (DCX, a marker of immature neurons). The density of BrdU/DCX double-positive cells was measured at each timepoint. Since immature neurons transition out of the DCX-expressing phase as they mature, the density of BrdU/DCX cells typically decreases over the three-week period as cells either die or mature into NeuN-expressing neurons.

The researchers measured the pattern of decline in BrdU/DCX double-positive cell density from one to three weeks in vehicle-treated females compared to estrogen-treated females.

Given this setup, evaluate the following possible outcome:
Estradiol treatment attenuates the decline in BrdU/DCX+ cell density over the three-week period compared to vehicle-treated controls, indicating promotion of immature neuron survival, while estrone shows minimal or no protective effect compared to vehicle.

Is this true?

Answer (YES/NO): NO